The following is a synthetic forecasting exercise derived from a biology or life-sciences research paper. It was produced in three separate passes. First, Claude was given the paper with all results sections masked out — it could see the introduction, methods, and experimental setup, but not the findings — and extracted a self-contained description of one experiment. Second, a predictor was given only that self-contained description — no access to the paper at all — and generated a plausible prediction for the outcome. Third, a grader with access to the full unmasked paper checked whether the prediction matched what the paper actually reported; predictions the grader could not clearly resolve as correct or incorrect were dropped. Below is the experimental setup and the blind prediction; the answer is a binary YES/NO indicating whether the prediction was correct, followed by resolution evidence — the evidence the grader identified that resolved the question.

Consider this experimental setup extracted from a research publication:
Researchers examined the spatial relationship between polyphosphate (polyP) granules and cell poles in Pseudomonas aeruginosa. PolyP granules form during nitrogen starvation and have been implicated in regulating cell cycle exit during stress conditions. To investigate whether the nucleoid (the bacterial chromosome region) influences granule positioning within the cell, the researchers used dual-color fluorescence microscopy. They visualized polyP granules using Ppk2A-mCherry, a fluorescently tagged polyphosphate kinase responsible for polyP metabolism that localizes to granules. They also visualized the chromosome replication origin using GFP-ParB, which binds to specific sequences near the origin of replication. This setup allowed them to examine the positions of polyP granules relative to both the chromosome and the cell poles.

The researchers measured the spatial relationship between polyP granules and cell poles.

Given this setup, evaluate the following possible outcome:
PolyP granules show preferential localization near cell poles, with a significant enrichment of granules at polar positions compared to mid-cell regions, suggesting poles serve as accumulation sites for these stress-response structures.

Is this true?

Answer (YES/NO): NO